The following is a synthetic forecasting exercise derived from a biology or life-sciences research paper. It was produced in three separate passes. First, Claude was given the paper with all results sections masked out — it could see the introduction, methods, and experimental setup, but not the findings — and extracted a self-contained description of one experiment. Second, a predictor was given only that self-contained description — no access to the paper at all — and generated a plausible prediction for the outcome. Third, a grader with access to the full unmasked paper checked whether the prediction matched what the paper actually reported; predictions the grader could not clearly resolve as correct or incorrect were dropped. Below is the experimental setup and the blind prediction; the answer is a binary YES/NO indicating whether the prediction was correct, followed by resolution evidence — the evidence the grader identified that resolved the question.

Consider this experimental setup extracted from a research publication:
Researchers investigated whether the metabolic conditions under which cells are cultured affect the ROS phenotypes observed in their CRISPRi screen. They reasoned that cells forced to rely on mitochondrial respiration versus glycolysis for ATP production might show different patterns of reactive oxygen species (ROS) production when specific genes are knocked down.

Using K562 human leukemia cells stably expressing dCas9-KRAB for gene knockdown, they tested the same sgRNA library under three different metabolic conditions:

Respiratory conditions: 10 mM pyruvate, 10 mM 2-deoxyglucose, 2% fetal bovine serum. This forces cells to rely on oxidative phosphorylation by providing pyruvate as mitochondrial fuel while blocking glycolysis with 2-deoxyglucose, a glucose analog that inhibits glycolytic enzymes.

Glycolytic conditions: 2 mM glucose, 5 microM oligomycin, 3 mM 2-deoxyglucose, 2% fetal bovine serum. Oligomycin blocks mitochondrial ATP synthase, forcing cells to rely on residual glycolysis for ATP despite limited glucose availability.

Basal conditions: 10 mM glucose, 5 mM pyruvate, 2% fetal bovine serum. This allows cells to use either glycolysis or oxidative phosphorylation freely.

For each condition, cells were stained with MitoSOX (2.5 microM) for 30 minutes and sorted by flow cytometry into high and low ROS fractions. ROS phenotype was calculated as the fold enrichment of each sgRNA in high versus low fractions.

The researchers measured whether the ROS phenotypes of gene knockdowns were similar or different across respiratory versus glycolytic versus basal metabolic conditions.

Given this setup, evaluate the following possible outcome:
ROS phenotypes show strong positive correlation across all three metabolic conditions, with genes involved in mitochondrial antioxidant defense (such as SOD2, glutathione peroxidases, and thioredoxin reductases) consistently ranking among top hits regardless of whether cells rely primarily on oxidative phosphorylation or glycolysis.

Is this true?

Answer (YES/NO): NO